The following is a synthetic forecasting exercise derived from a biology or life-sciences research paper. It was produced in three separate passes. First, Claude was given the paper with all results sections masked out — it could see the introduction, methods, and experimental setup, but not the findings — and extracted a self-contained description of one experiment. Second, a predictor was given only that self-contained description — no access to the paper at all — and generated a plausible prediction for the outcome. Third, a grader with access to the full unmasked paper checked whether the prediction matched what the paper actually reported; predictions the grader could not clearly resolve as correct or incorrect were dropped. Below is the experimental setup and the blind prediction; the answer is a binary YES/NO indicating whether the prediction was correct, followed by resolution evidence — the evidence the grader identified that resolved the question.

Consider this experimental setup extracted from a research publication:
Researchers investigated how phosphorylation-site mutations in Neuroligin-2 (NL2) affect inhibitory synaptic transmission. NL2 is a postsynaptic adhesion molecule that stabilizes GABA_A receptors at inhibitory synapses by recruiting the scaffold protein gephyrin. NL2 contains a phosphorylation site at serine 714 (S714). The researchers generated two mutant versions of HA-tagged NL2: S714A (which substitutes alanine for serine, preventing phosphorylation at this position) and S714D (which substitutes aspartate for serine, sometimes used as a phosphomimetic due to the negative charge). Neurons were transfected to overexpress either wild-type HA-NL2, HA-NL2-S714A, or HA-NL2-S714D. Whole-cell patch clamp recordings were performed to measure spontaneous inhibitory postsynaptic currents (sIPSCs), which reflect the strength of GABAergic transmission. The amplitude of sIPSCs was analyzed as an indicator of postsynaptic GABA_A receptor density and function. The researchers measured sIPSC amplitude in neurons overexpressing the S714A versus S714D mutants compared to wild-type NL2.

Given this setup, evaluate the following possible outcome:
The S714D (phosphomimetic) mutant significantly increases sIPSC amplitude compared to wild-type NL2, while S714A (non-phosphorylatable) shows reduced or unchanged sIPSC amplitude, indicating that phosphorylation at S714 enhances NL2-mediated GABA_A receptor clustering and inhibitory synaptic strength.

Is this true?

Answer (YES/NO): NO